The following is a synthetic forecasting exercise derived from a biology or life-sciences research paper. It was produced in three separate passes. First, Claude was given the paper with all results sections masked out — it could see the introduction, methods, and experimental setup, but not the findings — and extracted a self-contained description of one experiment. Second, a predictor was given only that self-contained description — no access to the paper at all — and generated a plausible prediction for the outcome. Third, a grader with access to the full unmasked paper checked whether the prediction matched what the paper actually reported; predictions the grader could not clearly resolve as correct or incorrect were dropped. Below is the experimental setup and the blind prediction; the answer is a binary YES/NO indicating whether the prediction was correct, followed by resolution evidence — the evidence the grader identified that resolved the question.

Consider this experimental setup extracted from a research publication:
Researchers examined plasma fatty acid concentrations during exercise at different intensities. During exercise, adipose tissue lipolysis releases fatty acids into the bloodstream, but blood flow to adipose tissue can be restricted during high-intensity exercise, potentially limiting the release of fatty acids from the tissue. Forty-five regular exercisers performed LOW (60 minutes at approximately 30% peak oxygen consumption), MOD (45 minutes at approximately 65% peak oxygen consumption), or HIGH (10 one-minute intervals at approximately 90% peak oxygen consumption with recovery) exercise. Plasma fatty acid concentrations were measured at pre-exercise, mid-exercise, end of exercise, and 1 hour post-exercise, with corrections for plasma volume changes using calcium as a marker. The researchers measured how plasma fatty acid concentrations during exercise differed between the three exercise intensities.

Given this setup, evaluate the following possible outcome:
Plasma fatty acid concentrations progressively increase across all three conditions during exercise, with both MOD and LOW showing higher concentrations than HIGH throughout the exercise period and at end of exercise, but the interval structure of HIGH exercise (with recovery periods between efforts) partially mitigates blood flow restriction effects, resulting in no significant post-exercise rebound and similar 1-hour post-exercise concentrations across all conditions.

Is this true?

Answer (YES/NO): NO